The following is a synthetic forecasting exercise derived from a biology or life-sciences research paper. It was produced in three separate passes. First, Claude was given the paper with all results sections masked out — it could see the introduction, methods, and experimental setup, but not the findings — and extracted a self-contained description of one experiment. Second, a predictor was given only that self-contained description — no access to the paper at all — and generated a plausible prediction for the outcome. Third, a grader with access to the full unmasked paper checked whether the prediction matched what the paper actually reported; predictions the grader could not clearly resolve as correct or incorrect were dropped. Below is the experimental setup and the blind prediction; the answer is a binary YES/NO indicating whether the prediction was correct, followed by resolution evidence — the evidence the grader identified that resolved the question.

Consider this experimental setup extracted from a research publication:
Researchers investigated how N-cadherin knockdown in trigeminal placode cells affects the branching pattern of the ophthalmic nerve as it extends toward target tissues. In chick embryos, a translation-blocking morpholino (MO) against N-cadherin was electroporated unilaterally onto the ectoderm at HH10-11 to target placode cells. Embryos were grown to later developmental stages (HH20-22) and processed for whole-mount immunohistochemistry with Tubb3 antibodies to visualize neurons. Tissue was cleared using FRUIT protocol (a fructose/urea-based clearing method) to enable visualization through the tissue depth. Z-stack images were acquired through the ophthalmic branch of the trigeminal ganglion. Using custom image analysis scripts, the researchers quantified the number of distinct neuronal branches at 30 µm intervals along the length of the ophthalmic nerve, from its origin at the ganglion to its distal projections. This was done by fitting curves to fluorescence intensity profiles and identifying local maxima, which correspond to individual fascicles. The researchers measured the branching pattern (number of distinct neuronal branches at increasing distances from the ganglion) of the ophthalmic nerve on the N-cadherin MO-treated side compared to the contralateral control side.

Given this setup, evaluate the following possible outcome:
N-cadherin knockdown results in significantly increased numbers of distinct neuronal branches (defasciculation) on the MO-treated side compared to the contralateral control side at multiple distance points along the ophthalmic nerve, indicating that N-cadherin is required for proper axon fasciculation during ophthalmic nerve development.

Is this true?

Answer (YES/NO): NO